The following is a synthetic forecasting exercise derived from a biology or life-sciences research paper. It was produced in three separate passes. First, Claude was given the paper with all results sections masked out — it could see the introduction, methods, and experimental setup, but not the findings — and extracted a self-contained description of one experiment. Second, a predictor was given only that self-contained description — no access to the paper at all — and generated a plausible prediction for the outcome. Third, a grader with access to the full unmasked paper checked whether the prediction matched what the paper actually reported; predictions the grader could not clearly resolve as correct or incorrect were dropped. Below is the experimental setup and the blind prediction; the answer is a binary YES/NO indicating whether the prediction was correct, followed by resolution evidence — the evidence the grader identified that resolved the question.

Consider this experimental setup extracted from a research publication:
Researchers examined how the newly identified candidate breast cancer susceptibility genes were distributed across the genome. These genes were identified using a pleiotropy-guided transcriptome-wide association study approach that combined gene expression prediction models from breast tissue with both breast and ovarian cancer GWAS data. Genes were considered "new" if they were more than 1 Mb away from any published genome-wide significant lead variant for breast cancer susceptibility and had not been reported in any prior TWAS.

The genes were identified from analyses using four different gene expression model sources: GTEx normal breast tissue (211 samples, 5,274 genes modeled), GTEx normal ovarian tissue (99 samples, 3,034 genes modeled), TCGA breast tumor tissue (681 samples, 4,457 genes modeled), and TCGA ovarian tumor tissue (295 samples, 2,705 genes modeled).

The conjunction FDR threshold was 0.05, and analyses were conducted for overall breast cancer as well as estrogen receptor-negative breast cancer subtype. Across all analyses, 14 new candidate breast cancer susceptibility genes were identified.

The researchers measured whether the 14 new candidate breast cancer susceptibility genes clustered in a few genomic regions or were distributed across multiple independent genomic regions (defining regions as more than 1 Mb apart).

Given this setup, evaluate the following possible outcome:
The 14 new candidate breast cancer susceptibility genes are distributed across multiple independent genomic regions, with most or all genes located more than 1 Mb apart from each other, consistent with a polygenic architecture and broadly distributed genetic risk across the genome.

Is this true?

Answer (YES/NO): YES